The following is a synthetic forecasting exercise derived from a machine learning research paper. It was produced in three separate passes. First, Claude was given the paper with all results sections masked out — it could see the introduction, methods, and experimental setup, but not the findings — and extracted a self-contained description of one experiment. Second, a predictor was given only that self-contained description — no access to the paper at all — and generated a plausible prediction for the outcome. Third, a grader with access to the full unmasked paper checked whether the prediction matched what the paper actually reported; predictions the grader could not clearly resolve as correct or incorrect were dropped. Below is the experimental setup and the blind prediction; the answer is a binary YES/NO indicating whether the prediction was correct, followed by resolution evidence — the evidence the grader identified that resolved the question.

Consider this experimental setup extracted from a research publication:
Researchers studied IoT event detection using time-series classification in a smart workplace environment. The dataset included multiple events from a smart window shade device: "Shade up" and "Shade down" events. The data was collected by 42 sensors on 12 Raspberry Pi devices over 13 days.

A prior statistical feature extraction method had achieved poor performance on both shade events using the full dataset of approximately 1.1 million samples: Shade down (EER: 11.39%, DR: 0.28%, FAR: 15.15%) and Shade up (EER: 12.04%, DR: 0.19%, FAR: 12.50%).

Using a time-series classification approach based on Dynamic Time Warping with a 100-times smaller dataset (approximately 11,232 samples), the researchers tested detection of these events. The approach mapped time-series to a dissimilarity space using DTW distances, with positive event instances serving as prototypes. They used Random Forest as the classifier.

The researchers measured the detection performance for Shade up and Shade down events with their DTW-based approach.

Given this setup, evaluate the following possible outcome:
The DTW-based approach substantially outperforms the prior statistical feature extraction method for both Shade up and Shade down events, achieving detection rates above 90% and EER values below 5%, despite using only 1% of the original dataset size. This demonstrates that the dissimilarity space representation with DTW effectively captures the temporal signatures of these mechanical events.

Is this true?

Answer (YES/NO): NO